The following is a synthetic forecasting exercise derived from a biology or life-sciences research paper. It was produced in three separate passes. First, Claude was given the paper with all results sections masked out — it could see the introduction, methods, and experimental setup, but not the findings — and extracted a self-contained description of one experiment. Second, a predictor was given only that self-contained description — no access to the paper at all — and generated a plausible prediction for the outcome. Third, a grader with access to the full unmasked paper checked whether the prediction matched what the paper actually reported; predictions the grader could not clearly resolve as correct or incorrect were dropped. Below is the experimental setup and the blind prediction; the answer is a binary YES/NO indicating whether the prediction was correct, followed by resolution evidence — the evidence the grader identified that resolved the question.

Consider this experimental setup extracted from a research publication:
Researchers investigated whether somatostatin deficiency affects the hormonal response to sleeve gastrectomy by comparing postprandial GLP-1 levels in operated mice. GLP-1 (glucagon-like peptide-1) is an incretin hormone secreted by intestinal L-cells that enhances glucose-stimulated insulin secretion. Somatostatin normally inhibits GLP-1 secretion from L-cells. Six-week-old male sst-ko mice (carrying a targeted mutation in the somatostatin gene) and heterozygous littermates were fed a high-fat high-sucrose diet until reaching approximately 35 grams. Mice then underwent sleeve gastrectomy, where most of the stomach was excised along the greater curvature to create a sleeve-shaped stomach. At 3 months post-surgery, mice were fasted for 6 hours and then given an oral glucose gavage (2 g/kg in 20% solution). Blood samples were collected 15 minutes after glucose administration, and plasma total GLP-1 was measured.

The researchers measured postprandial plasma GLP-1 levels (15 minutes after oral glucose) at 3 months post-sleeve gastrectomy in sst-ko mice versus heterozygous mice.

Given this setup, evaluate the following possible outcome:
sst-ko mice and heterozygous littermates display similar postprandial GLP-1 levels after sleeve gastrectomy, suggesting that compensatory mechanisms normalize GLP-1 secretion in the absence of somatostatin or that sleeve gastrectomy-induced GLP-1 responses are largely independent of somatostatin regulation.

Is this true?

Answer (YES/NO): NO